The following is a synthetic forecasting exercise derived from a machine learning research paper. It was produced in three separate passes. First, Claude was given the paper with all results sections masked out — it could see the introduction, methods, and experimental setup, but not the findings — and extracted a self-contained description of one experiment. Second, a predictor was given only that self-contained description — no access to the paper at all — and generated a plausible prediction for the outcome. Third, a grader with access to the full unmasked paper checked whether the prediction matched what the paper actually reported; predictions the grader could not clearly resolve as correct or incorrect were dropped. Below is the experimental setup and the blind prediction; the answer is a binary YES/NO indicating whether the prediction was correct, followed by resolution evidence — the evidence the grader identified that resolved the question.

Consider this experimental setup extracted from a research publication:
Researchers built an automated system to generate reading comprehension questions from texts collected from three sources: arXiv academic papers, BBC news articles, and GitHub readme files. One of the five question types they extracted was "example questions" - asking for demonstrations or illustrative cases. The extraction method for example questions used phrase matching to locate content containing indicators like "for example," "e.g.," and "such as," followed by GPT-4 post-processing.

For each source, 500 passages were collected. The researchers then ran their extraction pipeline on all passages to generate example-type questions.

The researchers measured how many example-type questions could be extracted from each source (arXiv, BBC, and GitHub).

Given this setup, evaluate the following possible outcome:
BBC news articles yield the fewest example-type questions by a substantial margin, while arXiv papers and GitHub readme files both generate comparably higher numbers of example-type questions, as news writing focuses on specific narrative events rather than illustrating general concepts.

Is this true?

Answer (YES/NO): NO